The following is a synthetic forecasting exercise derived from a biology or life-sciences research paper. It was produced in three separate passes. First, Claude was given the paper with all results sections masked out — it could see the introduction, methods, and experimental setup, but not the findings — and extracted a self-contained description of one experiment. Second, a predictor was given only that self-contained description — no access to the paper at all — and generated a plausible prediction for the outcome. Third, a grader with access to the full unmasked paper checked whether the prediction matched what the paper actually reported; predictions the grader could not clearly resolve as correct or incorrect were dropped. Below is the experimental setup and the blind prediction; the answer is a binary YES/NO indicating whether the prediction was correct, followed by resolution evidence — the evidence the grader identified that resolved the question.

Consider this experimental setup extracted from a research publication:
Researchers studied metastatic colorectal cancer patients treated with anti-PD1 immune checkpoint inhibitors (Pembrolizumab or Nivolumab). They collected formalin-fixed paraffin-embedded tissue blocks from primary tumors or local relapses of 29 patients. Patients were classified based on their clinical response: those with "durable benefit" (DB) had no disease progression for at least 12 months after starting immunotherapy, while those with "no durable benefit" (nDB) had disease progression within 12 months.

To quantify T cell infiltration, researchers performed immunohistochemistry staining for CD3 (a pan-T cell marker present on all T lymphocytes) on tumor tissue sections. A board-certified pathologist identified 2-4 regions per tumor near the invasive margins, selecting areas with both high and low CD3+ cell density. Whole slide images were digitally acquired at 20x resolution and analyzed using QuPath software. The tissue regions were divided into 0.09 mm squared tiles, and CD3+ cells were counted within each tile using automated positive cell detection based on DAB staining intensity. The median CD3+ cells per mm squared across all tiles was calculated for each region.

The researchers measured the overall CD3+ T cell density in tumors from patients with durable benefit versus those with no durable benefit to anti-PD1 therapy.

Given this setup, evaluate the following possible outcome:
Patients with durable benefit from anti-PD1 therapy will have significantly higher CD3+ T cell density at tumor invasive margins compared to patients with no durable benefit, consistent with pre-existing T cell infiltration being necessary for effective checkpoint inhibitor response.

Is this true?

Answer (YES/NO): NO